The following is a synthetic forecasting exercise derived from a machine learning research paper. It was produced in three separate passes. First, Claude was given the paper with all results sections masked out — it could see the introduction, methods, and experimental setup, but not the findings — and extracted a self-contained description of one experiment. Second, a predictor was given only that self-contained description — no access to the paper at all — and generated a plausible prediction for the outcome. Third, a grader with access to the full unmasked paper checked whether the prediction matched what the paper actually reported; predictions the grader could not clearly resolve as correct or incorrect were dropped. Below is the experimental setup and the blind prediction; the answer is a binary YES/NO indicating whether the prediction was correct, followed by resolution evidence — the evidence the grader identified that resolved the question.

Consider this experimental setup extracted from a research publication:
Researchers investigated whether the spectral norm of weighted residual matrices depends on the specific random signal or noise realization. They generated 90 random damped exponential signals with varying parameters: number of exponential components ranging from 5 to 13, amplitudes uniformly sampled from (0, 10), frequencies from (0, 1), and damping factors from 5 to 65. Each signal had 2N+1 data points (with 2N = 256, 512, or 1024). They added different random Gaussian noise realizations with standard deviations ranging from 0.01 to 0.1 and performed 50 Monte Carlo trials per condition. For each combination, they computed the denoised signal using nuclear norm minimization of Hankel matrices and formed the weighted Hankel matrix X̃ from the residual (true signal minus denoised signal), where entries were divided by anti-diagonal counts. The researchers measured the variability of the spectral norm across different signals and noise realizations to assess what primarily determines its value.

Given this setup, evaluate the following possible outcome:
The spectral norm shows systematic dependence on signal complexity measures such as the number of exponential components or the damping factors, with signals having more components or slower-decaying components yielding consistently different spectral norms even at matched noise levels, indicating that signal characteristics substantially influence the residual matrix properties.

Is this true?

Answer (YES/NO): NO